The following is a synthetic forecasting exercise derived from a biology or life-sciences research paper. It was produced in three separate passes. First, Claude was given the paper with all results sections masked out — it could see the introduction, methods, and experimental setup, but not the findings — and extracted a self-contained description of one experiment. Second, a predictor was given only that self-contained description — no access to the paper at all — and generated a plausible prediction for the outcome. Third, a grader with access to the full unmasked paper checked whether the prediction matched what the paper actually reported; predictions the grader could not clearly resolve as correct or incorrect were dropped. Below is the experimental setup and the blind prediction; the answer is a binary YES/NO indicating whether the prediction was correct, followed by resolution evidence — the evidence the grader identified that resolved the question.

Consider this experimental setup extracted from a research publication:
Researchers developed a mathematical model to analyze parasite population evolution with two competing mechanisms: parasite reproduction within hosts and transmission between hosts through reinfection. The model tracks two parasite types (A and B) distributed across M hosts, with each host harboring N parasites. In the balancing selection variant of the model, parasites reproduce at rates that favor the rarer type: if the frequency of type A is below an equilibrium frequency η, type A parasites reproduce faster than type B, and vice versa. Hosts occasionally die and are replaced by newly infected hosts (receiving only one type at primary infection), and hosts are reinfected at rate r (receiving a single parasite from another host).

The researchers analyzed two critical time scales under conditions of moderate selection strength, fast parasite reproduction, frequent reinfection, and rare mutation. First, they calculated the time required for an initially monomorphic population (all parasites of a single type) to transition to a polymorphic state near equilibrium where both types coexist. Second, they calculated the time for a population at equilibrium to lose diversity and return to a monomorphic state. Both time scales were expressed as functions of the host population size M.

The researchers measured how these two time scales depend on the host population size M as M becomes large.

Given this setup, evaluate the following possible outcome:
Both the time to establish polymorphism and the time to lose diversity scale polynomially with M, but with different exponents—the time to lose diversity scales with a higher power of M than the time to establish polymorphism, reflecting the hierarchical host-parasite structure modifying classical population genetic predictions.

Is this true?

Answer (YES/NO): NO